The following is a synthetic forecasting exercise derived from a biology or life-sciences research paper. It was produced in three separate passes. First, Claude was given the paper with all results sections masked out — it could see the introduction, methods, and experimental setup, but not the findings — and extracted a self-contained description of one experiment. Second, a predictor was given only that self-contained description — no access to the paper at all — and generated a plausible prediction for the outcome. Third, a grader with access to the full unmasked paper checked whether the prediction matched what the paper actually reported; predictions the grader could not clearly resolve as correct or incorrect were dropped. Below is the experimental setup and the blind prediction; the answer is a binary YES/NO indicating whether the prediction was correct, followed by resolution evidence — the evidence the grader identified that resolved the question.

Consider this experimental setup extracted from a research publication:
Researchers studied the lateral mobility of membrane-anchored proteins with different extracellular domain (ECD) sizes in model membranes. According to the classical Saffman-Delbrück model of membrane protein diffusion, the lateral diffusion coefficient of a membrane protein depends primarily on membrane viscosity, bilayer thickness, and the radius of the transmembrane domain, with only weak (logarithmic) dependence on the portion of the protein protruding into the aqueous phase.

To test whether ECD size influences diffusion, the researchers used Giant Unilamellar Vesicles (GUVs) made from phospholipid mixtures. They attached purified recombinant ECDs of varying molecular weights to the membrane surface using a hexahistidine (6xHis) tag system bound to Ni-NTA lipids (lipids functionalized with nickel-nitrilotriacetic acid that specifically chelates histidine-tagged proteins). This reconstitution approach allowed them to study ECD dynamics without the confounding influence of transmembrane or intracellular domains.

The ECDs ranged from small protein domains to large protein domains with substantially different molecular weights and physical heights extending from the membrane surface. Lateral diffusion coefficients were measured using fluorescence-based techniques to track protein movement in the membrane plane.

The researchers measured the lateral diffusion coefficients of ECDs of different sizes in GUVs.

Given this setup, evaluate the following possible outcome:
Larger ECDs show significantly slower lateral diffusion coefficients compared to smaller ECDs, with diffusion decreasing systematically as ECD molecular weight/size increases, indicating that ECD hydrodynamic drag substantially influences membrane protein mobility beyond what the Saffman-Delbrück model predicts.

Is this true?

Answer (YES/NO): YES